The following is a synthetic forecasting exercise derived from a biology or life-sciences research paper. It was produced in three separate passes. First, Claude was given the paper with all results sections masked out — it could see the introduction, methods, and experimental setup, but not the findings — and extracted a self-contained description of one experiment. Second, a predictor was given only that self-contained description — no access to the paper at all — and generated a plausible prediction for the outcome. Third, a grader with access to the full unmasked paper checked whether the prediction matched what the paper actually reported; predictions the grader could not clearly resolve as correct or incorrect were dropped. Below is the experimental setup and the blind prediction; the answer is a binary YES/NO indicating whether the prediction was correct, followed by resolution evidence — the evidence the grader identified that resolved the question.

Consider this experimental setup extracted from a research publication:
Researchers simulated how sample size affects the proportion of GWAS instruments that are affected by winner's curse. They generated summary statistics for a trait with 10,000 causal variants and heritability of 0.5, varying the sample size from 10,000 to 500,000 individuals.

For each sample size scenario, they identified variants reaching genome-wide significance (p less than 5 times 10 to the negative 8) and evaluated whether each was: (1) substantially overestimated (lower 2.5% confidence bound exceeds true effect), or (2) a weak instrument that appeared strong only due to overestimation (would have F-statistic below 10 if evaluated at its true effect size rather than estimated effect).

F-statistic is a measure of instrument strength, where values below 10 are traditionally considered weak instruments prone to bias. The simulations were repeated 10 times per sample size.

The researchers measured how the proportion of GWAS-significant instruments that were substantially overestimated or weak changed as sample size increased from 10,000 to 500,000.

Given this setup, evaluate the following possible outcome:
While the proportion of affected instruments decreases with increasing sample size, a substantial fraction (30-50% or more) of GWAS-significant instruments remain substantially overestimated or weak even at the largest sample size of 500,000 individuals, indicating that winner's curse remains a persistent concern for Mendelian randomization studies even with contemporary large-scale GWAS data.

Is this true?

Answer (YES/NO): NO